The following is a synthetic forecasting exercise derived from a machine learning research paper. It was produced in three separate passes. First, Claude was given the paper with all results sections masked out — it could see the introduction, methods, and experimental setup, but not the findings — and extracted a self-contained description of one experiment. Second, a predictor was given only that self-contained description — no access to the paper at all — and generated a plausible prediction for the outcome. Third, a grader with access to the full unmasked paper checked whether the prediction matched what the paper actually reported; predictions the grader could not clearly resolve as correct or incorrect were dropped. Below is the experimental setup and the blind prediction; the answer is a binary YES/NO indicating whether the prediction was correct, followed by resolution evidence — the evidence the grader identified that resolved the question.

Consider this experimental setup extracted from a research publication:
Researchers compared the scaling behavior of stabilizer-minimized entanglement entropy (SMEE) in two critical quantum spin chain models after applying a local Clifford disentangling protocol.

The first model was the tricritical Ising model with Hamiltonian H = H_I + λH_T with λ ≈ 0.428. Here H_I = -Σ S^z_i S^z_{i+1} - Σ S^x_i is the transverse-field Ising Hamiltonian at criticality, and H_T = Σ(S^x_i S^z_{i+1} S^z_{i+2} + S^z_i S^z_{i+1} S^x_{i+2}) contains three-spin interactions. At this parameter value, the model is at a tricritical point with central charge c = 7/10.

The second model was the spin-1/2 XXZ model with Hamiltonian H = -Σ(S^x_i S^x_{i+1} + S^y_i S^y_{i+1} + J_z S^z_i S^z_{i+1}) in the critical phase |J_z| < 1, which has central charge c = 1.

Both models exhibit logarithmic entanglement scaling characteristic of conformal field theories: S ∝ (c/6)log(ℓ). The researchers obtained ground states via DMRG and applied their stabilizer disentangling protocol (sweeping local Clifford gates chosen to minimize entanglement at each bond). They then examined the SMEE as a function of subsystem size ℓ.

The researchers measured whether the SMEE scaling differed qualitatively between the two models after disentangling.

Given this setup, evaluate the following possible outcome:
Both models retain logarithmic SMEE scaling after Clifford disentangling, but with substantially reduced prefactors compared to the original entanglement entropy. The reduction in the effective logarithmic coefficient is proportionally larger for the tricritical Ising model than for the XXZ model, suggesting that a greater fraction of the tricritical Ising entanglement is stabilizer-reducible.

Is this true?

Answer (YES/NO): NO